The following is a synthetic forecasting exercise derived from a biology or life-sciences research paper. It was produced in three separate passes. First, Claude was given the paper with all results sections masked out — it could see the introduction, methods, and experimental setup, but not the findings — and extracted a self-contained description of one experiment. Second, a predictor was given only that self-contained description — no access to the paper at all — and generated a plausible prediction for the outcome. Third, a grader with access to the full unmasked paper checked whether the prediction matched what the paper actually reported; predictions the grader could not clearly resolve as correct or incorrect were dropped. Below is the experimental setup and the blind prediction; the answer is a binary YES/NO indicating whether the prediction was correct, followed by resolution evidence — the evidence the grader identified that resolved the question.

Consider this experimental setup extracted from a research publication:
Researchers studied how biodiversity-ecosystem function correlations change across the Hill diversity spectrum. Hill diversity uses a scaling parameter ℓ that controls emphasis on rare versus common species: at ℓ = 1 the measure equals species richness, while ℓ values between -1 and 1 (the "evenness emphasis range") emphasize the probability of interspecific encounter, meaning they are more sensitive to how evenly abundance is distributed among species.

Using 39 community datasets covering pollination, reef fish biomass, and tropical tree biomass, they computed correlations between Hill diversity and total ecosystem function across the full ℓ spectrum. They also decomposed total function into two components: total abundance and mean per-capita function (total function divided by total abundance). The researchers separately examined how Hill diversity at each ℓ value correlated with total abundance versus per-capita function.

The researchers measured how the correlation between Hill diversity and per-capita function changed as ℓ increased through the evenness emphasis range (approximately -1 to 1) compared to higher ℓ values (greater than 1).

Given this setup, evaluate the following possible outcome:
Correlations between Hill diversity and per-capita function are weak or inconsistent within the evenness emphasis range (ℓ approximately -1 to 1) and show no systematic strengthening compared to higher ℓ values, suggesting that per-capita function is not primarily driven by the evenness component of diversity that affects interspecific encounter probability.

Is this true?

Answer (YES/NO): NO